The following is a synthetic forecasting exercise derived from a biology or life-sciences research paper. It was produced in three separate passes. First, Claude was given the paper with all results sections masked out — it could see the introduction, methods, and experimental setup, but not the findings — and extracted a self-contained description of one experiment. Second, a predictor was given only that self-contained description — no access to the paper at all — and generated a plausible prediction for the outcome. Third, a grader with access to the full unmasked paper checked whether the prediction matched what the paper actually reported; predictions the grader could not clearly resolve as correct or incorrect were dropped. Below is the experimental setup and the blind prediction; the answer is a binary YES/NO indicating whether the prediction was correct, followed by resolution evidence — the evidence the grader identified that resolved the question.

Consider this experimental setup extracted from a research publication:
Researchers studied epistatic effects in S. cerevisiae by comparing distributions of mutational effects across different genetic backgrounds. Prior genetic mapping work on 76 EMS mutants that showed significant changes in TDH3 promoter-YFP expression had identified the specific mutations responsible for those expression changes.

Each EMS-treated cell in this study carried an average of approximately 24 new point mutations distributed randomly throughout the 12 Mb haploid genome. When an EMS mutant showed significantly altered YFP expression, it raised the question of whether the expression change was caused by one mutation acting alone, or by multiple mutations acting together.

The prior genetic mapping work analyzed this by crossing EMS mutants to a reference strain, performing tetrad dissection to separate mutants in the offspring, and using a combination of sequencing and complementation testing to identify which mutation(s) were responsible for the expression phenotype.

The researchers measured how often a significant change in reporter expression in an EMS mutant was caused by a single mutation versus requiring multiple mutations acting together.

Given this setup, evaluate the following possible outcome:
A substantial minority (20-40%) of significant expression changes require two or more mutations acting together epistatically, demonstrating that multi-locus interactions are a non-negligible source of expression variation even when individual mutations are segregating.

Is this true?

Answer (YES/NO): NO